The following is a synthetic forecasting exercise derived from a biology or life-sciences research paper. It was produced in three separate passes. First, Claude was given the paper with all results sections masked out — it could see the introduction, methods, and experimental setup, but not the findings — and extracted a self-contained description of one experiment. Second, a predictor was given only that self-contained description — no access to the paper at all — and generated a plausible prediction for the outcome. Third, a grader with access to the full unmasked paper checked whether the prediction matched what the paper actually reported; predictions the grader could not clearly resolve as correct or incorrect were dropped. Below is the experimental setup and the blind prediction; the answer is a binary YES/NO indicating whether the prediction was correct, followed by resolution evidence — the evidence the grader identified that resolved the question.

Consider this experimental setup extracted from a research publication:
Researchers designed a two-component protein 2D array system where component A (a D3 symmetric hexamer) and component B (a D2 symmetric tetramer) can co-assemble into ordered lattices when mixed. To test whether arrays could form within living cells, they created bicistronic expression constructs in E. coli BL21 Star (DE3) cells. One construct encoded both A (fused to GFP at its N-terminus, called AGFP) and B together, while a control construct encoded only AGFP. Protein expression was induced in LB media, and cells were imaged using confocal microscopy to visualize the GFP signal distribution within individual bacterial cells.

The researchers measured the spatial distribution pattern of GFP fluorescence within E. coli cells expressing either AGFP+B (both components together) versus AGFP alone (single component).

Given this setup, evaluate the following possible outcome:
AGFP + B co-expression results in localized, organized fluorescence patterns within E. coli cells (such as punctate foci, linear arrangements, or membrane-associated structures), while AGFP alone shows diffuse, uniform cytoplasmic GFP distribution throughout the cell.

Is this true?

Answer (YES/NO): YES